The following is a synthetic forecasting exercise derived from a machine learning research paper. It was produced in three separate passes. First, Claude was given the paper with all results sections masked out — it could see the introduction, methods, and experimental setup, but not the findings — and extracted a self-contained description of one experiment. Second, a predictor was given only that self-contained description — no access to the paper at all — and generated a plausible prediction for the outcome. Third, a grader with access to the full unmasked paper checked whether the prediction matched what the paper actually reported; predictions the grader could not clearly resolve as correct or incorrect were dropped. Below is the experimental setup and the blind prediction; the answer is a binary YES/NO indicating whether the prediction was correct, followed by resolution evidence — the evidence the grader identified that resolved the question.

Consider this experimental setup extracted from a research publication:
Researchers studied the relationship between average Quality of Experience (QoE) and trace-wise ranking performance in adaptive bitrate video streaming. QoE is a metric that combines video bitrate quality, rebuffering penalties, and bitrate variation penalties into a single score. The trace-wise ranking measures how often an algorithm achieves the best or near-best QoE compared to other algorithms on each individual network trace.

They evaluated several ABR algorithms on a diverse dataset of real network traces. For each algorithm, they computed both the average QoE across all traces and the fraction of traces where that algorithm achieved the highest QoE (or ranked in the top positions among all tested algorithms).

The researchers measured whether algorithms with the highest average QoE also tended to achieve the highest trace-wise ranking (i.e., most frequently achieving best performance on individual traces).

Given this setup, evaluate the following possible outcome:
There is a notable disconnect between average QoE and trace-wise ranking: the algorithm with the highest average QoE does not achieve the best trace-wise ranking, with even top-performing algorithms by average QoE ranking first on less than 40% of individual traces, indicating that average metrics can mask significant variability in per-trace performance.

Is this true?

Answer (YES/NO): NO